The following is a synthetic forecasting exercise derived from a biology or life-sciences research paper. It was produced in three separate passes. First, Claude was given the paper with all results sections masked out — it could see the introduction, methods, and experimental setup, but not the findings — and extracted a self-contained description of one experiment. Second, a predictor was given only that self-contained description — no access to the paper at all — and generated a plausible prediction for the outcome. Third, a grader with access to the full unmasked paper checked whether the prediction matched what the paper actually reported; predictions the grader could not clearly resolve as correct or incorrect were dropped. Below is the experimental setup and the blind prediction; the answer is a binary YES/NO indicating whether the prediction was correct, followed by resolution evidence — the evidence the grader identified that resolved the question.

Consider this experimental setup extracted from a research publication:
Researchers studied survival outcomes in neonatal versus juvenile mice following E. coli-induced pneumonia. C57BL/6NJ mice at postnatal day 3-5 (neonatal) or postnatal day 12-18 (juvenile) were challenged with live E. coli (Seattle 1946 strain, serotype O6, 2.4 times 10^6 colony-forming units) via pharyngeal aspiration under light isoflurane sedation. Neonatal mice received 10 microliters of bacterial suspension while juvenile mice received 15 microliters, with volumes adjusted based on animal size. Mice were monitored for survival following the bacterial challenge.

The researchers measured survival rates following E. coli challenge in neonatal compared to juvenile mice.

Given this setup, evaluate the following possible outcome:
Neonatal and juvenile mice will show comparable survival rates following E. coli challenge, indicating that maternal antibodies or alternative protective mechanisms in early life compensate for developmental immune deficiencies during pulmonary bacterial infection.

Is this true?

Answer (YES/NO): NO